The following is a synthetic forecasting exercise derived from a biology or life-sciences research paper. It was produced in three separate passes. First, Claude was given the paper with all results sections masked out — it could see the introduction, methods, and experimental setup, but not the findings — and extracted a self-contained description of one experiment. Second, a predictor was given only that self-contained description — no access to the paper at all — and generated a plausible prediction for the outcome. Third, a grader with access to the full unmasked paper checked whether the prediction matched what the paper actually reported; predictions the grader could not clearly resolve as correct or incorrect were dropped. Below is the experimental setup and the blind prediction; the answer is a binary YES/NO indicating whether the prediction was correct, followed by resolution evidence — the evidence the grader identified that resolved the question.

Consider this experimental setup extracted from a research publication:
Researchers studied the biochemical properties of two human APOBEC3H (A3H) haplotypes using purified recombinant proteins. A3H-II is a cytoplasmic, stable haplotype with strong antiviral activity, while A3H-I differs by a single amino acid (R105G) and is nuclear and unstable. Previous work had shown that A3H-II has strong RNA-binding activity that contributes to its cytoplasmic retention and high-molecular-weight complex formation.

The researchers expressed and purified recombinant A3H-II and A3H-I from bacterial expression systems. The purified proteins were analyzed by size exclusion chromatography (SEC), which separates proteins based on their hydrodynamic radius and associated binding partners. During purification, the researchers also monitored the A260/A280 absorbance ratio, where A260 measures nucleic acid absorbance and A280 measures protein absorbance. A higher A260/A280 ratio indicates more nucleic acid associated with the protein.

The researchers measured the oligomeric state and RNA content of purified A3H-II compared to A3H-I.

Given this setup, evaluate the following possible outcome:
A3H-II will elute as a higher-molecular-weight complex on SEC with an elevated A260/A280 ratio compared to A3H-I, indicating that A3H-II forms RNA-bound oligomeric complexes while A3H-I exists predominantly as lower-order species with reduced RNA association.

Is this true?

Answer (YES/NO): YES